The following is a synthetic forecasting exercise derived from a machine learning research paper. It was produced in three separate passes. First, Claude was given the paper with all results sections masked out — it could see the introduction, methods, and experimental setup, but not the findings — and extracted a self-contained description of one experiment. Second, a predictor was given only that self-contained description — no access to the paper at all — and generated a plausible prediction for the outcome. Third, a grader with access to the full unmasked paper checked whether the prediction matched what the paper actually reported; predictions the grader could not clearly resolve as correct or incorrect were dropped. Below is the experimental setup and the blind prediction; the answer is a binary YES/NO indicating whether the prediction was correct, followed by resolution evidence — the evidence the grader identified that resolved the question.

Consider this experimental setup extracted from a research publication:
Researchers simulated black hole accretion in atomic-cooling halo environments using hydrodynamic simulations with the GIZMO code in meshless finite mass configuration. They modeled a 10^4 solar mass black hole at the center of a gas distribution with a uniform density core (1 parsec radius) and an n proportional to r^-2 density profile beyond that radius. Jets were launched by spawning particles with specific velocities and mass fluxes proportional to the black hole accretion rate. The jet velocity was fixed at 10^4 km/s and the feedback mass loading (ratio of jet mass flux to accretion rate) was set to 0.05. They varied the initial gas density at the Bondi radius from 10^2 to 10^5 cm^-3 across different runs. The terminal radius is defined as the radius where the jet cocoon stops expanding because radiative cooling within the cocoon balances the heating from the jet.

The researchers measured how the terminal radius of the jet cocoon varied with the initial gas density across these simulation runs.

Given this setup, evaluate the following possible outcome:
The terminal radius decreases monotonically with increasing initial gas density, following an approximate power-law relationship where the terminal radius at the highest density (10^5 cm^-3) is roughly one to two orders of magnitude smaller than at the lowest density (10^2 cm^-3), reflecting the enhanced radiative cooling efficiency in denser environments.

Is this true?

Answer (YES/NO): NO